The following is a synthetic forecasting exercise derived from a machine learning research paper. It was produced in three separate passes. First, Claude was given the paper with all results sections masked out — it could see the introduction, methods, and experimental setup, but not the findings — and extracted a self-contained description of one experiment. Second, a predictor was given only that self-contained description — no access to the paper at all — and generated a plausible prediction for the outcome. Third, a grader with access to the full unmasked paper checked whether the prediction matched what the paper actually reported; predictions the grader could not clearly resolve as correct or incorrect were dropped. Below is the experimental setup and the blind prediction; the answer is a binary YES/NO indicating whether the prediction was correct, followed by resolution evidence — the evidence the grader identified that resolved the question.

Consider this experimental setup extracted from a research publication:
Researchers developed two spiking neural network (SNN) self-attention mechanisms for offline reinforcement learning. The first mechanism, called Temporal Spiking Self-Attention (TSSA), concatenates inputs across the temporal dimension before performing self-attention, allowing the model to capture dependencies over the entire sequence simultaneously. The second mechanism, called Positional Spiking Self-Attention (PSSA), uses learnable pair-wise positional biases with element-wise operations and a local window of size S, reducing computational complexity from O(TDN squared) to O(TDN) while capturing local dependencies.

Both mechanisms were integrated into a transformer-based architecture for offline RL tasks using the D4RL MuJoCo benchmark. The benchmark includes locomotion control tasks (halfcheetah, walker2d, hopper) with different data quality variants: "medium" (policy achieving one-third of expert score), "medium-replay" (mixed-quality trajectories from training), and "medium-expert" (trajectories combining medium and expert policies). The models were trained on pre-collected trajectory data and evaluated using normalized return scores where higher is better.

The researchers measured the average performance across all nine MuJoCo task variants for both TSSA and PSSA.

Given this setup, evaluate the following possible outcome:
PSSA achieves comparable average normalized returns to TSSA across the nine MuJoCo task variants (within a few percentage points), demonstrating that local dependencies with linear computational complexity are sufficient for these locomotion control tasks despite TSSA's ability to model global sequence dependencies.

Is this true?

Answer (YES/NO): NO